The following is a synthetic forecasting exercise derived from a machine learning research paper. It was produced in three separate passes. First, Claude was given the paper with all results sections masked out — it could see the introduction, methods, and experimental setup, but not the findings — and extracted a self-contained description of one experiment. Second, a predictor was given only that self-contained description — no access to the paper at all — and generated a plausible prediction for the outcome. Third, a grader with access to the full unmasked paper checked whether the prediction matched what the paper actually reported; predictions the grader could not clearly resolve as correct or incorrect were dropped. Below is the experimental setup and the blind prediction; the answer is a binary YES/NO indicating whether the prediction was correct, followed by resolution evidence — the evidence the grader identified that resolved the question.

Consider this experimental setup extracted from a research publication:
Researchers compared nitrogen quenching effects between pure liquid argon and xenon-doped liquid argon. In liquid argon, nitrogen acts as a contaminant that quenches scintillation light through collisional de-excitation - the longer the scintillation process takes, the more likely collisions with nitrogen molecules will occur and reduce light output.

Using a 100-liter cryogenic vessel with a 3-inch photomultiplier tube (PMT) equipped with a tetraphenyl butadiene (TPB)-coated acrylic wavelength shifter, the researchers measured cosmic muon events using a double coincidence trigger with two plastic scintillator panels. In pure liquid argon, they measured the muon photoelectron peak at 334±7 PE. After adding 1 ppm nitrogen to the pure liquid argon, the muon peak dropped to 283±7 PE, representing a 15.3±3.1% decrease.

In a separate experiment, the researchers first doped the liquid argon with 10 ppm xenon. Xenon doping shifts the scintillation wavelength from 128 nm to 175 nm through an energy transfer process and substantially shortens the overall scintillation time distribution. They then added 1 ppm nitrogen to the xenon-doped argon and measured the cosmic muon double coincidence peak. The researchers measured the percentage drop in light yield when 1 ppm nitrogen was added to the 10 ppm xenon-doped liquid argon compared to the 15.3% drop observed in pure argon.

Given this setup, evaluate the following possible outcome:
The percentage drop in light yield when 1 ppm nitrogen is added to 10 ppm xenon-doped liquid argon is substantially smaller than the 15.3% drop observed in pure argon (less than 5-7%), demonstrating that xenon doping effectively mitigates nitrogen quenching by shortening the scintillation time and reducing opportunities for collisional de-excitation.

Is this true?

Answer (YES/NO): NO